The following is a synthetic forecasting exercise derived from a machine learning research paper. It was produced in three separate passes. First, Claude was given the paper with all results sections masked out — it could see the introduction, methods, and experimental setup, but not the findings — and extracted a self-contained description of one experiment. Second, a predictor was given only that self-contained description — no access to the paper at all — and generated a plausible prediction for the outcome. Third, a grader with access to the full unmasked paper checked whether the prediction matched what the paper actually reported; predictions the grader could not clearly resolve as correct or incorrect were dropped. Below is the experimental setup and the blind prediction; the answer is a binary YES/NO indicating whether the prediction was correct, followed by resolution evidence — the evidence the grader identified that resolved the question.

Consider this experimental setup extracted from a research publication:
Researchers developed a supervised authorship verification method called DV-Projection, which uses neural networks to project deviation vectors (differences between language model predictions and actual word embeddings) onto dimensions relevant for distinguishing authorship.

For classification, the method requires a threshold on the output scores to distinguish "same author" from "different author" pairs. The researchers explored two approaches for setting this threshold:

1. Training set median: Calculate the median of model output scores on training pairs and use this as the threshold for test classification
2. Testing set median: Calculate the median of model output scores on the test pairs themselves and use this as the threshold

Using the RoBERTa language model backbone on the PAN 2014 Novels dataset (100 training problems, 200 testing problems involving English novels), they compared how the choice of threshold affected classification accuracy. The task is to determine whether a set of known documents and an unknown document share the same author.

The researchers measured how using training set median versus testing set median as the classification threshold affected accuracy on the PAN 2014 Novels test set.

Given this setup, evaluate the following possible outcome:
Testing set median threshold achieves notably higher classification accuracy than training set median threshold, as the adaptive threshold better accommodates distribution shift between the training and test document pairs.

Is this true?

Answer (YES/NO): NO